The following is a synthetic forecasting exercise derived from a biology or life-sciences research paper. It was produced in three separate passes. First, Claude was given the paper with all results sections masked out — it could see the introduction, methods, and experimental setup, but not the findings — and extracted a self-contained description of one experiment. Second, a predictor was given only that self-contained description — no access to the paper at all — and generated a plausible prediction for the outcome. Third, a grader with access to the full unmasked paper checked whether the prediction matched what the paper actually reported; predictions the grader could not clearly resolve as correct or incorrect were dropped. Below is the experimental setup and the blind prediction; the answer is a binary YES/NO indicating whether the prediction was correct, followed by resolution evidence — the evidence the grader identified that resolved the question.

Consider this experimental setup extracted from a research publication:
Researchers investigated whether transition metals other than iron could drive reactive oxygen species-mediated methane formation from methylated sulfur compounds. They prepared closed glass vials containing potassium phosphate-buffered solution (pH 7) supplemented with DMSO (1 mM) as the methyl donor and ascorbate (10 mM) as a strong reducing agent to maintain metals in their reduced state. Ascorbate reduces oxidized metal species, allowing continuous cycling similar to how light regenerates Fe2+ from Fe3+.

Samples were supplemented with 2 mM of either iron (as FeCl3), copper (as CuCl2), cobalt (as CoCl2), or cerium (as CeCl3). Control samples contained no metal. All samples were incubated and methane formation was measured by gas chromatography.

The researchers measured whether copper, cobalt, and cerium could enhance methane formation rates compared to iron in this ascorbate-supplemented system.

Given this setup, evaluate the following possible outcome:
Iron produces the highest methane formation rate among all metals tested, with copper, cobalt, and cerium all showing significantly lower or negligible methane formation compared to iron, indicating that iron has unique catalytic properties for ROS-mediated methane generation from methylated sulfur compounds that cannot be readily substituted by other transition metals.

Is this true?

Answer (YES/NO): NO